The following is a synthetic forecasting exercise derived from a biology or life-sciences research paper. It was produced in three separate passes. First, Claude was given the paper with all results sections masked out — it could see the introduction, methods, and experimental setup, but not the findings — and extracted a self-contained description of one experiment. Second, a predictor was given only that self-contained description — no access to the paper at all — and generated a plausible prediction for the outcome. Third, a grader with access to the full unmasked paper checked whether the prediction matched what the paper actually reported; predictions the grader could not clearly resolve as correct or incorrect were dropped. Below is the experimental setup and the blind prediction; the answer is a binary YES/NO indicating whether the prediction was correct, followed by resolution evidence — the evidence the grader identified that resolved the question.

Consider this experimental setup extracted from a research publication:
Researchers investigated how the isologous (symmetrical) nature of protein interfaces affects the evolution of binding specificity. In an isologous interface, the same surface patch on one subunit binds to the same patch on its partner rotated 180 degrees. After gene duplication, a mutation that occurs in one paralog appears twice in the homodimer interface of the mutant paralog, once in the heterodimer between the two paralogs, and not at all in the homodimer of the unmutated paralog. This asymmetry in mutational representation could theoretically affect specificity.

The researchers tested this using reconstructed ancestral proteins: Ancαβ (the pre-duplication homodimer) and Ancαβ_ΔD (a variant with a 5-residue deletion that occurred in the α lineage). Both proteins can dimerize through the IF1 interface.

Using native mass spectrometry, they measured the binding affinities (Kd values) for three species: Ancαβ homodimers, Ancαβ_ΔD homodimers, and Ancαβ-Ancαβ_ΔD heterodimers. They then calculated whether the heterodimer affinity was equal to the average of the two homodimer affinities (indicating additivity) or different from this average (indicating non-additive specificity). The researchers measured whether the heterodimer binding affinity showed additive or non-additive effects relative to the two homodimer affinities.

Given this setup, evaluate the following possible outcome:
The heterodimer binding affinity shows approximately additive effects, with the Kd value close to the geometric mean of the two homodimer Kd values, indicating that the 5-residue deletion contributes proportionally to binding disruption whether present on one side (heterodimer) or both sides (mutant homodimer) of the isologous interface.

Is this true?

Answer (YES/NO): NO